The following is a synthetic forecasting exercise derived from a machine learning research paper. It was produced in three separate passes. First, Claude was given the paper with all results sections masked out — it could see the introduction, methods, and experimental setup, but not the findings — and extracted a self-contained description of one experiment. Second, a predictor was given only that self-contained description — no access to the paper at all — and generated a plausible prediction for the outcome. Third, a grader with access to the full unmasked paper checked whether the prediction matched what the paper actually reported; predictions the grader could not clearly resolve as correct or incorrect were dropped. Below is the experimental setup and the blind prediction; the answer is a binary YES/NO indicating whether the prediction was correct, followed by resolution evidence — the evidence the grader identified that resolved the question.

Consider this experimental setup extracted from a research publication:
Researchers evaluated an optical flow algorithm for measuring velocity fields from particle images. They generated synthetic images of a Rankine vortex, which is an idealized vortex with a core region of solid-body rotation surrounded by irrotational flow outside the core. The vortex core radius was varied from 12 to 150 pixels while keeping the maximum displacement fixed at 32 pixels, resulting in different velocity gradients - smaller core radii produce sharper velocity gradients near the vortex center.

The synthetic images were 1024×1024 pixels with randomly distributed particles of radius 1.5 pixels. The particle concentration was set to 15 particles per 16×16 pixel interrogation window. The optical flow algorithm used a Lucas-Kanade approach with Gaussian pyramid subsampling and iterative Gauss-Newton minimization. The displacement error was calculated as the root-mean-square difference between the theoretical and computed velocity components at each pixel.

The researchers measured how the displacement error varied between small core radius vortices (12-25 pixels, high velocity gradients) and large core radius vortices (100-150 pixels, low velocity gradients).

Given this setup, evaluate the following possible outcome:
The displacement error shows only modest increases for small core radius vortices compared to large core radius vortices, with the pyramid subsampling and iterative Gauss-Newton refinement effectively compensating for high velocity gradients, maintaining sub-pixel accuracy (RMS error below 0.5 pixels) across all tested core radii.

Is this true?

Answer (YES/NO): NO